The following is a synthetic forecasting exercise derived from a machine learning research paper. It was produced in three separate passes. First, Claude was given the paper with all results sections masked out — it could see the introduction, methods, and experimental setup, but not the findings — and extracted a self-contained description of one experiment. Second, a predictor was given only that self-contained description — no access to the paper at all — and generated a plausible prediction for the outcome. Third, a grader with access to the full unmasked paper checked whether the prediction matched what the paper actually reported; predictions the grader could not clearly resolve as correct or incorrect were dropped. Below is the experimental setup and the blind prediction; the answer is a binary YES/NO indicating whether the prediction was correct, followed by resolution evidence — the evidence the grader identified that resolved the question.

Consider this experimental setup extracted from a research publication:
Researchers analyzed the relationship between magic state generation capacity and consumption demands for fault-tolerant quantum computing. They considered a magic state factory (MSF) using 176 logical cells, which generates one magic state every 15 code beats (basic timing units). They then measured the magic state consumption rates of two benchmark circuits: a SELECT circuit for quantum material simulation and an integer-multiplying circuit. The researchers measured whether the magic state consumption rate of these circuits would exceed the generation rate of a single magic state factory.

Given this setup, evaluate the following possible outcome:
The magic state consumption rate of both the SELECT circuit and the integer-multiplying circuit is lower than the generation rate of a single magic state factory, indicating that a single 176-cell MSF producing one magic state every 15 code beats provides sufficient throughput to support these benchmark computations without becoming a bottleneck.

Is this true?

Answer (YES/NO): NO